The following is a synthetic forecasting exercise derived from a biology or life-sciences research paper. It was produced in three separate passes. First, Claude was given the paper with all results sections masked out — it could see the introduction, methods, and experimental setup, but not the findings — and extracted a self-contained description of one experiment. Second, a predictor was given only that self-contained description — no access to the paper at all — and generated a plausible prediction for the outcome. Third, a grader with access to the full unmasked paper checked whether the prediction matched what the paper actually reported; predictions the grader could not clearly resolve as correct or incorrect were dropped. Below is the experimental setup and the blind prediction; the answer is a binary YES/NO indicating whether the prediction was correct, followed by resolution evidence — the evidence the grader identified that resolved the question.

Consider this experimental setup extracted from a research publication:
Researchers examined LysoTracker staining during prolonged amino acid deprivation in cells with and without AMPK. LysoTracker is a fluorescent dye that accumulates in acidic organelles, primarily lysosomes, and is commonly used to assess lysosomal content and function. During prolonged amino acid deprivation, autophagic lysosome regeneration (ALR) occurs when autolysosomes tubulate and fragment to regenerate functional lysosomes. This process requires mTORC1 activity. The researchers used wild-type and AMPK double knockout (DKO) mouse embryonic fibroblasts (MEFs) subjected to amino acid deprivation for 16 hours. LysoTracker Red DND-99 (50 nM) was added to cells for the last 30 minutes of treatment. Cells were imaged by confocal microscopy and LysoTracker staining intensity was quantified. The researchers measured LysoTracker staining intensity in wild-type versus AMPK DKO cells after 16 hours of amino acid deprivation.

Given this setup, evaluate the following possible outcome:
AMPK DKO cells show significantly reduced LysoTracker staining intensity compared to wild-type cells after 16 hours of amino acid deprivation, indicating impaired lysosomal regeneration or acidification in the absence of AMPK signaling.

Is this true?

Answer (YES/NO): NO